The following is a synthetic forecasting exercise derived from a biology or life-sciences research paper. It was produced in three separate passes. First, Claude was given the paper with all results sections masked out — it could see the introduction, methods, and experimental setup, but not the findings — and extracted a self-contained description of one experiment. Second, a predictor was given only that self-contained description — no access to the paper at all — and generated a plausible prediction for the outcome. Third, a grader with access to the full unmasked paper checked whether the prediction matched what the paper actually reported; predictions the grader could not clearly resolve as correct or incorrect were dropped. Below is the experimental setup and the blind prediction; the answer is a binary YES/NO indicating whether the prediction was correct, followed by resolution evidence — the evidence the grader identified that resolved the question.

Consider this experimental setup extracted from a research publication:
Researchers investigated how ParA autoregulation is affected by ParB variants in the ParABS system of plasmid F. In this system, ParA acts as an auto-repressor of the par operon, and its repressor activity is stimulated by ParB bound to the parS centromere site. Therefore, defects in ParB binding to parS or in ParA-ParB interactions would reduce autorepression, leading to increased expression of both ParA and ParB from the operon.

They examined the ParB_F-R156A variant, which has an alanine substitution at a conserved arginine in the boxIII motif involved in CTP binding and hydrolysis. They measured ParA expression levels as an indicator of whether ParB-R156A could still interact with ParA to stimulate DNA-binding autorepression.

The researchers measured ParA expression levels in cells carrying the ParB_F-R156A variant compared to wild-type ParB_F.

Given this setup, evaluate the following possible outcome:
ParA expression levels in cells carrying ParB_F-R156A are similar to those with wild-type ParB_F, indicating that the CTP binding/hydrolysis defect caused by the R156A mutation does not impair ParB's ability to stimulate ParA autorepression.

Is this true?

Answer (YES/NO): YES